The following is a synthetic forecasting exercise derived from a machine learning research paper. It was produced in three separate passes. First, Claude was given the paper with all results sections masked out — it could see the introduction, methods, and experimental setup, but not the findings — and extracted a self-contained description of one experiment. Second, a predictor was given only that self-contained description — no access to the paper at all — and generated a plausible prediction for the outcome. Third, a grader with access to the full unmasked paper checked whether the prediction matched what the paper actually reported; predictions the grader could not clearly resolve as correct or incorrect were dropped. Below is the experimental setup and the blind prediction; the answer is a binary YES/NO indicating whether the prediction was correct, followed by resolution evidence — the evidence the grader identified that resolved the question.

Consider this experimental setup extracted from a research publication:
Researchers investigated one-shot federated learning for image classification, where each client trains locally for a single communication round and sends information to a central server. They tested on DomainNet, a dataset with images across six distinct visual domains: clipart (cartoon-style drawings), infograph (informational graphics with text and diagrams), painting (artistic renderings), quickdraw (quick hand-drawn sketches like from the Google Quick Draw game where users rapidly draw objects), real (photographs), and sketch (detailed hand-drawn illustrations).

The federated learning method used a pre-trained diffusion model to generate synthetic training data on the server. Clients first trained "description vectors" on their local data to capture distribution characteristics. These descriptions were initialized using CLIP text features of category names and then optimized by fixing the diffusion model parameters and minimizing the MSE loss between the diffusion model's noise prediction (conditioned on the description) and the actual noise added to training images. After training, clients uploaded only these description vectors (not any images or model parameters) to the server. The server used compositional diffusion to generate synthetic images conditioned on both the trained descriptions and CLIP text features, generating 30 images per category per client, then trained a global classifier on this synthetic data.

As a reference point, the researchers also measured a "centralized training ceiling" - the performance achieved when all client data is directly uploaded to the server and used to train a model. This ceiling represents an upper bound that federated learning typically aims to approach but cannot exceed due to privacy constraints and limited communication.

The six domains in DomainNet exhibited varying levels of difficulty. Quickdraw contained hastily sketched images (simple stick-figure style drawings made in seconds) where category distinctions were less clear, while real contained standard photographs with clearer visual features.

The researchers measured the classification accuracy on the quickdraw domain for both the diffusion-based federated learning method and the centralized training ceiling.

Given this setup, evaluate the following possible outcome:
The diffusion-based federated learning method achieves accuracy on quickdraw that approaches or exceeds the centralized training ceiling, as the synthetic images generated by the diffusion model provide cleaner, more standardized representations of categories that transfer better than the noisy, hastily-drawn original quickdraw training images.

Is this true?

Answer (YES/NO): NO